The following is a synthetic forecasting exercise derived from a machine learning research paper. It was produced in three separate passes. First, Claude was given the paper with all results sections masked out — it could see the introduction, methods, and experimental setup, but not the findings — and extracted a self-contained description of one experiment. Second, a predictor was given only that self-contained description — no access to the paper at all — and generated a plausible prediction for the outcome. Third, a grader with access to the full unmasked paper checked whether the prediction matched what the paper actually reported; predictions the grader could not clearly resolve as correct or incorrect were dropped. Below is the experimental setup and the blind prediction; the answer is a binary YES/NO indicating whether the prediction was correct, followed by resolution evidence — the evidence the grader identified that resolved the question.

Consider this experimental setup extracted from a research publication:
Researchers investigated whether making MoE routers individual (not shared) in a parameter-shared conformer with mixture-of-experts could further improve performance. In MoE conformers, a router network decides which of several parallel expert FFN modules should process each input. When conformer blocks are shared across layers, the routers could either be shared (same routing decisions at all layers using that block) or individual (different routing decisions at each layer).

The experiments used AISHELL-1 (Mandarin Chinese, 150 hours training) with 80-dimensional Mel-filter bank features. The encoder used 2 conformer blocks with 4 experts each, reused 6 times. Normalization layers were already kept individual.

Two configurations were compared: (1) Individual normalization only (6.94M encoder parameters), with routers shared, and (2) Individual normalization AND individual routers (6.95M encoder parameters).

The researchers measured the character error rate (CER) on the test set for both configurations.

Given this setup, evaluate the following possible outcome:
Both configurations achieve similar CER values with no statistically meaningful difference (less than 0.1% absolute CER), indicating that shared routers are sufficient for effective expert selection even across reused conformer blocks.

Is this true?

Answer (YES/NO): NO